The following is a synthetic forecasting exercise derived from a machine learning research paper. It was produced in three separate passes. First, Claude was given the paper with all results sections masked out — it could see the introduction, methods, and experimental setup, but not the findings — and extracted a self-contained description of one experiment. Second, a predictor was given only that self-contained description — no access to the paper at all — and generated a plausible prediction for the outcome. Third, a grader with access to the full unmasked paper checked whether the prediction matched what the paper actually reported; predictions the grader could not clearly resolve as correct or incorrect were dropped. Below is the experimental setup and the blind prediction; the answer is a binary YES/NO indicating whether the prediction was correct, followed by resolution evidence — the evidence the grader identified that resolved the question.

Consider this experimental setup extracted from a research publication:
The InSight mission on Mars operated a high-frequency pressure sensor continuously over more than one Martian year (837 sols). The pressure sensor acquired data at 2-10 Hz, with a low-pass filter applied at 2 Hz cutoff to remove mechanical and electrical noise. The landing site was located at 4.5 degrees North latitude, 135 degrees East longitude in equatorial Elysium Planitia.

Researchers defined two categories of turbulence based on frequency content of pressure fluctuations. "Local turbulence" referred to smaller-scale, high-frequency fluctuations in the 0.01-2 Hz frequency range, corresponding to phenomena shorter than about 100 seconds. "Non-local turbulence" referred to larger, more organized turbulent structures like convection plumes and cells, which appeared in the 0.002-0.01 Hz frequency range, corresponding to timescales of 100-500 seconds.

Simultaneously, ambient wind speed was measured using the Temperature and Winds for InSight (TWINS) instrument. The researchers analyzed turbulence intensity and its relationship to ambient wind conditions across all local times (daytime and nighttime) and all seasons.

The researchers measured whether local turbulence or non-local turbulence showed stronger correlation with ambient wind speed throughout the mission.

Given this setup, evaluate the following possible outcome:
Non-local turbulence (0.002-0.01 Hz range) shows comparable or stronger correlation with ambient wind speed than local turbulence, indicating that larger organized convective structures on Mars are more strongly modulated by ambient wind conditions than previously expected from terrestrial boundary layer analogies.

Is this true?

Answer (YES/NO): NO